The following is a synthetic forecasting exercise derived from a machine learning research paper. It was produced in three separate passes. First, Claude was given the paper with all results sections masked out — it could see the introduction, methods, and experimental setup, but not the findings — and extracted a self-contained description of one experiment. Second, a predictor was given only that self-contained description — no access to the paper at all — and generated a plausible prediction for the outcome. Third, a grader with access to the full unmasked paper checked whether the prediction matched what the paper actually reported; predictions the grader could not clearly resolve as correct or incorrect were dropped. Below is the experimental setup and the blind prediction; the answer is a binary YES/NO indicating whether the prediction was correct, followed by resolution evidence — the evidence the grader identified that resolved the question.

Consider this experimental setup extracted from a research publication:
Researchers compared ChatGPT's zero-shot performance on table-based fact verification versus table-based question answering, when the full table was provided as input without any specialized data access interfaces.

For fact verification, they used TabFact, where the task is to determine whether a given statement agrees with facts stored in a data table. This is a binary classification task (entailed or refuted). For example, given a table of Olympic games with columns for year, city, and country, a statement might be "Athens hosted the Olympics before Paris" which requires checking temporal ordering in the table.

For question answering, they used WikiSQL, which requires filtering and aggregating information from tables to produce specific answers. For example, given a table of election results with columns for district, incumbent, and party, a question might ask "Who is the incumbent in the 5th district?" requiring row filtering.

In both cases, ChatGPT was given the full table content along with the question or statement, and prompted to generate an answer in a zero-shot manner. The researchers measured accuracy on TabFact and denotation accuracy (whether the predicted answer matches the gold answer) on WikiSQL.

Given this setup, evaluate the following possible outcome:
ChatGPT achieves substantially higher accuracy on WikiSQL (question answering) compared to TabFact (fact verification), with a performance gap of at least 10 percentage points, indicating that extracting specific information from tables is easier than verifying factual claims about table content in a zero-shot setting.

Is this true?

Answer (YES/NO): NO